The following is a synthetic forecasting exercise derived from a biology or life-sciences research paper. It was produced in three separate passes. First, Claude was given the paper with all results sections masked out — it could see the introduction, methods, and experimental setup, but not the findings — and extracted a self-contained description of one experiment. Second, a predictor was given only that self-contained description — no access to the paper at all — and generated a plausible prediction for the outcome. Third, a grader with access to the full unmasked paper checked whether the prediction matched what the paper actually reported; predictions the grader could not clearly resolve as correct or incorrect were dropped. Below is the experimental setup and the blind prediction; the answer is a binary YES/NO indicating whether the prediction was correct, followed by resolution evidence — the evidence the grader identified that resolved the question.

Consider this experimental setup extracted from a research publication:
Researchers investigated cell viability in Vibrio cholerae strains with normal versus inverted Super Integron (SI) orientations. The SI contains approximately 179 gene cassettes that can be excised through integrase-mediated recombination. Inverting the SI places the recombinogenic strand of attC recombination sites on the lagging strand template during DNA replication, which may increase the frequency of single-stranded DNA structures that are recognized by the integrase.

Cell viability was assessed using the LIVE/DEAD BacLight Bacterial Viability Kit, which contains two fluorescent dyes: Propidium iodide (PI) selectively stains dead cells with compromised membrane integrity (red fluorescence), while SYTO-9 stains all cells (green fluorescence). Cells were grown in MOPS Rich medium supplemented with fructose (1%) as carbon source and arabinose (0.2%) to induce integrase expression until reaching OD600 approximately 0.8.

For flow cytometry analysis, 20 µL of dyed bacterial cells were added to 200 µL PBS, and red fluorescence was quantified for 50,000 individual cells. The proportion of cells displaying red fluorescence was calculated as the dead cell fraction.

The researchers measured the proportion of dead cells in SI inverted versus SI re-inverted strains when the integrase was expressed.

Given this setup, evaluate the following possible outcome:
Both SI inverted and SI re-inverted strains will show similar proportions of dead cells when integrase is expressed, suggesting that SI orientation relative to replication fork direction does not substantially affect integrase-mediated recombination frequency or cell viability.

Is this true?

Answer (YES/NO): NO